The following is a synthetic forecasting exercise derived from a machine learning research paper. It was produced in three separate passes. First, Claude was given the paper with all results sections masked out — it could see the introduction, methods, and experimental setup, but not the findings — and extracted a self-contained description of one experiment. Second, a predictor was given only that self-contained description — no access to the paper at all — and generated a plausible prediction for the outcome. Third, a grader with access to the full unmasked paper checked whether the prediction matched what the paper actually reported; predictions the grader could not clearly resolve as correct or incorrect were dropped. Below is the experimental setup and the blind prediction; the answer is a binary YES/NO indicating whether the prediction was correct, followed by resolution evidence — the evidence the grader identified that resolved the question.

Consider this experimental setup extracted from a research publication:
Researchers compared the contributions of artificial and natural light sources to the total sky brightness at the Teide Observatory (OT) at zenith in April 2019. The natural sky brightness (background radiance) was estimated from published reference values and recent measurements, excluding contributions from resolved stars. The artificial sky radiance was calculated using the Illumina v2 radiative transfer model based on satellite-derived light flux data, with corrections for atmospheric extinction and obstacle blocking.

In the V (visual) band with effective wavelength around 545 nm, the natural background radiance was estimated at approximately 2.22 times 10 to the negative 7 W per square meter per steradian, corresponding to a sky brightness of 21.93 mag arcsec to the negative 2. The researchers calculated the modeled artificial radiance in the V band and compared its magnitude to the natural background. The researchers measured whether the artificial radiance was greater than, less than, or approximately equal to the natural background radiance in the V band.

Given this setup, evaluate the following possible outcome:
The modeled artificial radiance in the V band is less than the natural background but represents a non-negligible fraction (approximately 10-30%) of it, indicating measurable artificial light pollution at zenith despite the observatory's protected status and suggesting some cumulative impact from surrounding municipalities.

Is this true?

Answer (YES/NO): NO